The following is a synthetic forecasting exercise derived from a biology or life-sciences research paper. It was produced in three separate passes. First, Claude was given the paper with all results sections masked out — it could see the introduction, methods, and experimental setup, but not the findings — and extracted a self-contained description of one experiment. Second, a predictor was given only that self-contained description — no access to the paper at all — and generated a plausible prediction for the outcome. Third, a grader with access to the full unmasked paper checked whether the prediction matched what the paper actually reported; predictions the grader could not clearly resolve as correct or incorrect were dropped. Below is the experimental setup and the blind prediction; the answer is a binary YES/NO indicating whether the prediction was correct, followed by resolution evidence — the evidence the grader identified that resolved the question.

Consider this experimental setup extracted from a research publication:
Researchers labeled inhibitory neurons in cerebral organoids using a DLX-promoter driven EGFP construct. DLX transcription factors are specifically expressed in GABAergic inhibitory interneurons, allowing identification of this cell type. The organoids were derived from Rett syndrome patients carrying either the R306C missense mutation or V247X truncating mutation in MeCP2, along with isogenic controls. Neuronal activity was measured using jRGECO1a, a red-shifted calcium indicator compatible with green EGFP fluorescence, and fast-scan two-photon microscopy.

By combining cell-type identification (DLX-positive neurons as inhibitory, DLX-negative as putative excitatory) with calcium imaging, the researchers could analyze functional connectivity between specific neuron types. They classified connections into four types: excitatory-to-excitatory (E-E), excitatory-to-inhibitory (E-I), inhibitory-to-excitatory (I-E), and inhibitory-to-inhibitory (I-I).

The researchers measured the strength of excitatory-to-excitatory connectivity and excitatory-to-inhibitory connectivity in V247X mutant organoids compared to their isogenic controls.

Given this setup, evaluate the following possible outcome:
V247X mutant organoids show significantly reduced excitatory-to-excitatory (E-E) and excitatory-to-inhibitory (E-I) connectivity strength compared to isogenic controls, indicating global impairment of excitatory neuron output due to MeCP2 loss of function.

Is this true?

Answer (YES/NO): NO